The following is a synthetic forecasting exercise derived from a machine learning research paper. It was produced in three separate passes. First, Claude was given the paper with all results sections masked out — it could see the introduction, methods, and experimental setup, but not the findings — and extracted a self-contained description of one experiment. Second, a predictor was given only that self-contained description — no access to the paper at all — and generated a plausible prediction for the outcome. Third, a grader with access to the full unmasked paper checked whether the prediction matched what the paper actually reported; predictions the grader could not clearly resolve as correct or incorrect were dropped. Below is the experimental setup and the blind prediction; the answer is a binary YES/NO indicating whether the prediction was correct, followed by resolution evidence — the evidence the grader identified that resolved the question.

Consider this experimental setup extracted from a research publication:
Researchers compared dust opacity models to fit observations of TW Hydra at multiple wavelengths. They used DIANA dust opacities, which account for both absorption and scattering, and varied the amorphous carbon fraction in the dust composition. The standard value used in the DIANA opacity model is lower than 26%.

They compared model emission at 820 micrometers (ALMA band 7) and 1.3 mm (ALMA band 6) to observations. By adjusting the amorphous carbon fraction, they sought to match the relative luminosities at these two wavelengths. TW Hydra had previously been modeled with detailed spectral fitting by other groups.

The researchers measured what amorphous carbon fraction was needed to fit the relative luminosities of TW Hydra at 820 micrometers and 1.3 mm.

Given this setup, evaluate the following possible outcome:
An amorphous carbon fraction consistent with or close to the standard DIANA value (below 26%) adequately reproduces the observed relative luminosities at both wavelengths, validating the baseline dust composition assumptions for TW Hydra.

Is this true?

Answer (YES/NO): NO